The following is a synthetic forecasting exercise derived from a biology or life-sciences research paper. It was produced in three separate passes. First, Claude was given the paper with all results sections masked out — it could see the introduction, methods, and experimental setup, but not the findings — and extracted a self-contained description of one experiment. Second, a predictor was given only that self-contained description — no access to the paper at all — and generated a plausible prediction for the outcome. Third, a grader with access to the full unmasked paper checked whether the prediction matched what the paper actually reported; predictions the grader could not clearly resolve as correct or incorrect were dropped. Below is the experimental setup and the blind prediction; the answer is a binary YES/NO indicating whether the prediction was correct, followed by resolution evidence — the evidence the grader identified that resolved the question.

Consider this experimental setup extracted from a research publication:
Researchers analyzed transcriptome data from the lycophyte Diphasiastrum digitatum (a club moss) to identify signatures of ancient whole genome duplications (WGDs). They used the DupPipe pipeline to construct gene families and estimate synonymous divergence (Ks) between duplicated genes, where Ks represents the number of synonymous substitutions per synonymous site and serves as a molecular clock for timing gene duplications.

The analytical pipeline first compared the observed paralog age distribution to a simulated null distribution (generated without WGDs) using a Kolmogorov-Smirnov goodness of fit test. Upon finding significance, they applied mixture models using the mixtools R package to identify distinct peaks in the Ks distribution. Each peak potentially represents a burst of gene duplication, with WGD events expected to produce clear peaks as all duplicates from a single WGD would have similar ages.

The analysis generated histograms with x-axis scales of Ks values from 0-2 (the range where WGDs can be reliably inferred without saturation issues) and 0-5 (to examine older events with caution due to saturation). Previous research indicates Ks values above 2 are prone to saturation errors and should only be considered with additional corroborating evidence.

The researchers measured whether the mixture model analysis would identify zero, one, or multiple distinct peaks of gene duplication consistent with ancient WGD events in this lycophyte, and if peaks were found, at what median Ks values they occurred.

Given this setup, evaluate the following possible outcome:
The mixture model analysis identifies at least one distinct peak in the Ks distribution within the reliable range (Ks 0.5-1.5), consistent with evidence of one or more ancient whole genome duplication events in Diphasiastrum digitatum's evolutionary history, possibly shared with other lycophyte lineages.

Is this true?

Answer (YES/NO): NO